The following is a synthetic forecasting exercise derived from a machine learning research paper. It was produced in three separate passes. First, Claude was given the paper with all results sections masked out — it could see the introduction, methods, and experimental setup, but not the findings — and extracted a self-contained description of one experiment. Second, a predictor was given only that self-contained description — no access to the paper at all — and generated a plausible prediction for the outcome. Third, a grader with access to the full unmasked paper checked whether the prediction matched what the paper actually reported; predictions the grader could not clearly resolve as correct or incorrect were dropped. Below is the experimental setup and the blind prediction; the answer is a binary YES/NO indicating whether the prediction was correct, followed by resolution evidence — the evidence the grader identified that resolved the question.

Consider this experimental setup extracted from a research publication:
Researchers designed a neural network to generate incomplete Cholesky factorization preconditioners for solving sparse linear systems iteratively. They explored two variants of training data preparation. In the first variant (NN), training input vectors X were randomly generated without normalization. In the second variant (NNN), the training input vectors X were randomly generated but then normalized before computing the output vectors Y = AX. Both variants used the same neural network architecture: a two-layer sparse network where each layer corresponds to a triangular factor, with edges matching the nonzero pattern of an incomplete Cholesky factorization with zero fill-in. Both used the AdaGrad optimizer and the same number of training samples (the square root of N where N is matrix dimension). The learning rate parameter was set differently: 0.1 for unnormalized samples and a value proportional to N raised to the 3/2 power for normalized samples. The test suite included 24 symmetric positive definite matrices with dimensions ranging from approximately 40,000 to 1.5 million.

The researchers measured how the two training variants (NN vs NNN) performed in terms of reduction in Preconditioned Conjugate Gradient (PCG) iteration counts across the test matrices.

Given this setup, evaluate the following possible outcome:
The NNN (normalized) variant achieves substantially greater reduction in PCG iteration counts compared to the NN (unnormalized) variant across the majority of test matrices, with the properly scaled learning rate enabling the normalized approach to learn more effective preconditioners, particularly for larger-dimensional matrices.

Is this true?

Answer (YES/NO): NO